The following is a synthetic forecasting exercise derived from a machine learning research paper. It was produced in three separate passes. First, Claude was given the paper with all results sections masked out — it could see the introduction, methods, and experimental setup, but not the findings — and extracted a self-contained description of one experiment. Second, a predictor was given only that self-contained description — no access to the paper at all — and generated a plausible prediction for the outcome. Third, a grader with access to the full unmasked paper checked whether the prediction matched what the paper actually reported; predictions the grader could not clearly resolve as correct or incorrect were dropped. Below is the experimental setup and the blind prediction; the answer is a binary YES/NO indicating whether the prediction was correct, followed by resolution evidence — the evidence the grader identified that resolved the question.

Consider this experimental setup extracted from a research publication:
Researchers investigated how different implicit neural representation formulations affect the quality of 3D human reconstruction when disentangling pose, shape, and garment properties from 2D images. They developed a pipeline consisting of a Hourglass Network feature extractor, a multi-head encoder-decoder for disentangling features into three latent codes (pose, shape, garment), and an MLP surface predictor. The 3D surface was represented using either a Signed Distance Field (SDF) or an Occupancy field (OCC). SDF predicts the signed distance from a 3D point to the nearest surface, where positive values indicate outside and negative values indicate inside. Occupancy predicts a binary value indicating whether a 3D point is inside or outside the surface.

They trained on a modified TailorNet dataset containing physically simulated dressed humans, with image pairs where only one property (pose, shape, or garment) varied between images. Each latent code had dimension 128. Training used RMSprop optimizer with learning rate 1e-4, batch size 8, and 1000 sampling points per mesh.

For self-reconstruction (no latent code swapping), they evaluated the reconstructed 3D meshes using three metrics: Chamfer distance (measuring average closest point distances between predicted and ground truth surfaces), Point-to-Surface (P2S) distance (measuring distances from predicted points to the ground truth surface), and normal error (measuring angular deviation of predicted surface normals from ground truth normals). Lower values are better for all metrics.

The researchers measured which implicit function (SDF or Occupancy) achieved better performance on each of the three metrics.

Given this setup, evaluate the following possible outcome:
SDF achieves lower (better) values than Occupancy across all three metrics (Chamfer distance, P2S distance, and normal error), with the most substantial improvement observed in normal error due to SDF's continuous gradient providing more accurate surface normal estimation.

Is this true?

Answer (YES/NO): NO